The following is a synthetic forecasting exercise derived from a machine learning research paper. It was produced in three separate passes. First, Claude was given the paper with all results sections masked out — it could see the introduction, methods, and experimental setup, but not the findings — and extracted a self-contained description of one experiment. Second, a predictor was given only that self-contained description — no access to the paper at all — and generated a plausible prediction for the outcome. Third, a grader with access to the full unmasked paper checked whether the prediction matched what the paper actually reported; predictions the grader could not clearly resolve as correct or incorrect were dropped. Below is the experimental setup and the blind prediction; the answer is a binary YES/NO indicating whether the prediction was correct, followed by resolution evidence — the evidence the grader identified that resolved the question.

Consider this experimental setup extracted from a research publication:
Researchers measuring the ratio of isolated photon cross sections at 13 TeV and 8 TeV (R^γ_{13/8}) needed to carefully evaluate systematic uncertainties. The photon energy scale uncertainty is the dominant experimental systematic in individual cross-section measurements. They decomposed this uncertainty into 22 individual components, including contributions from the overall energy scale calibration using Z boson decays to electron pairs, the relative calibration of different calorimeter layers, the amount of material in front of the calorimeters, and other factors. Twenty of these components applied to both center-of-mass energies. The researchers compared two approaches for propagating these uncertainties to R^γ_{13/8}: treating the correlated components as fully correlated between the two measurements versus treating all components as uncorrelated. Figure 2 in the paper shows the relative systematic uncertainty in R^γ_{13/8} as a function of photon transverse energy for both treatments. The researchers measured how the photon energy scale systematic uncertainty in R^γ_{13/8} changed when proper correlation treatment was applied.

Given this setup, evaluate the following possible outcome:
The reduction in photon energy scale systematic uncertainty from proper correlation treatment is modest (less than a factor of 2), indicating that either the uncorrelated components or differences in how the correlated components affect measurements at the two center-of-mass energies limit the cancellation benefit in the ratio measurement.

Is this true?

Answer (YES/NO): NO